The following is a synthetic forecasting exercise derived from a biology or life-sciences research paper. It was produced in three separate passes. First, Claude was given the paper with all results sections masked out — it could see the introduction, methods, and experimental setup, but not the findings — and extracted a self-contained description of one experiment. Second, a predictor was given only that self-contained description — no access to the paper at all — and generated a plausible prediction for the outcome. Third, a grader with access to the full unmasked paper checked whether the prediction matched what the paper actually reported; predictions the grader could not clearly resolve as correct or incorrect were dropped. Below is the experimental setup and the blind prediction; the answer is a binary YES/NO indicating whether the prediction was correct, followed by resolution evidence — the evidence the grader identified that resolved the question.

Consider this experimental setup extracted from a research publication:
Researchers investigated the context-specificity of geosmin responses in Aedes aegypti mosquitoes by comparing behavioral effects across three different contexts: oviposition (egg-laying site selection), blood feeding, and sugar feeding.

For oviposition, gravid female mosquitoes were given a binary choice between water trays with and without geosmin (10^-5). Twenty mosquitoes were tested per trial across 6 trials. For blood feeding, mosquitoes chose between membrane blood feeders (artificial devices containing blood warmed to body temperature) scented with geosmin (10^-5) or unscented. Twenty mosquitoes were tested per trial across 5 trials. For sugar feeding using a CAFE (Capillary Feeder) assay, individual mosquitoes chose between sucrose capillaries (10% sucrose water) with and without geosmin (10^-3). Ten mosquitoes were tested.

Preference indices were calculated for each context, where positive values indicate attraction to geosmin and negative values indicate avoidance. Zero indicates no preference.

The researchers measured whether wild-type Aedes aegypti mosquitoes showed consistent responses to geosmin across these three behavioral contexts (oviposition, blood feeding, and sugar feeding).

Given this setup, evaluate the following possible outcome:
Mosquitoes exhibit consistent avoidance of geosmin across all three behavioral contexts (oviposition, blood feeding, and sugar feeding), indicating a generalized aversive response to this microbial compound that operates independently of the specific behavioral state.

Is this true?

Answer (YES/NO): NO